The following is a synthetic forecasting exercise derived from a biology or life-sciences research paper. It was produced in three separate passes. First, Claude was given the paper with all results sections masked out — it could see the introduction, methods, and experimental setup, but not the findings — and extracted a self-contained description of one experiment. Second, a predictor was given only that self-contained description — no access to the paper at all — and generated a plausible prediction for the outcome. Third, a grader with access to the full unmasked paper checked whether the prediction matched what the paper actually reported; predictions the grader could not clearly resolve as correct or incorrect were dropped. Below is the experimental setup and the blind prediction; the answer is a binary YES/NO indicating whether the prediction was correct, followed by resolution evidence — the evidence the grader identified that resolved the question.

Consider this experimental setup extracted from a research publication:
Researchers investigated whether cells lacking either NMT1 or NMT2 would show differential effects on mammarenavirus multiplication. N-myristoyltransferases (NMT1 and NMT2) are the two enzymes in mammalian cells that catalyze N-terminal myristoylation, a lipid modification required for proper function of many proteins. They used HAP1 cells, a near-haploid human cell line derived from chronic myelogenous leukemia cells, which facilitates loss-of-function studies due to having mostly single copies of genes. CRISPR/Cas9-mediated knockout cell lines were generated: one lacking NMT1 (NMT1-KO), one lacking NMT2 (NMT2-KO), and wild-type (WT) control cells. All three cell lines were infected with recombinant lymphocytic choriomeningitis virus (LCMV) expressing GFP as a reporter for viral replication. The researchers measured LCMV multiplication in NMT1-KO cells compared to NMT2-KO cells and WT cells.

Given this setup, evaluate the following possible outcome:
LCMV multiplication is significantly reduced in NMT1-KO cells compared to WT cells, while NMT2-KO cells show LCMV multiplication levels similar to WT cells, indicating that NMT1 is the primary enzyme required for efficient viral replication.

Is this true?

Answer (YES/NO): NO